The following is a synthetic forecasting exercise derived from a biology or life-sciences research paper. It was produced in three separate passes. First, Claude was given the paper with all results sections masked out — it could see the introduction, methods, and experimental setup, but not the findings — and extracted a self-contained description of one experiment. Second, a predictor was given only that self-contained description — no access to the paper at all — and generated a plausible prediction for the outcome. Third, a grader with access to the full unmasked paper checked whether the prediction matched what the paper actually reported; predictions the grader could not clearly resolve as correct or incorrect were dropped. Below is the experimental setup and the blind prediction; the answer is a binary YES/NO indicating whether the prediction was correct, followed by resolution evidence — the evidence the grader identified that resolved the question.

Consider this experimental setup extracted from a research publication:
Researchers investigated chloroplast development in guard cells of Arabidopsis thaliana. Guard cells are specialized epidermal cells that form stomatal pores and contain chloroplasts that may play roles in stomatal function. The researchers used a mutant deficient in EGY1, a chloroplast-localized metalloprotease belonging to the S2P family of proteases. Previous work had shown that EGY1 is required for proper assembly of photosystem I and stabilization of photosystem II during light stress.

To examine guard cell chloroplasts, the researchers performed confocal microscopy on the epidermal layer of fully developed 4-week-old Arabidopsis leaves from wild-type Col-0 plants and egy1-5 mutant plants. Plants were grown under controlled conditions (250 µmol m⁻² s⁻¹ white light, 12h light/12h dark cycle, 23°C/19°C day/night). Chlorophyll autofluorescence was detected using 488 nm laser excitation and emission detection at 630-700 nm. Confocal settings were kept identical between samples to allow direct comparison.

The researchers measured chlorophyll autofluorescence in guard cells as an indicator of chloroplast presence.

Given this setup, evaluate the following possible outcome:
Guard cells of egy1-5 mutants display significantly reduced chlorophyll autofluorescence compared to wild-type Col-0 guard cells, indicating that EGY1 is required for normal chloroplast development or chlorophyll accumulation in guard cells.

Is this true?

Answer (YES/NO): NO